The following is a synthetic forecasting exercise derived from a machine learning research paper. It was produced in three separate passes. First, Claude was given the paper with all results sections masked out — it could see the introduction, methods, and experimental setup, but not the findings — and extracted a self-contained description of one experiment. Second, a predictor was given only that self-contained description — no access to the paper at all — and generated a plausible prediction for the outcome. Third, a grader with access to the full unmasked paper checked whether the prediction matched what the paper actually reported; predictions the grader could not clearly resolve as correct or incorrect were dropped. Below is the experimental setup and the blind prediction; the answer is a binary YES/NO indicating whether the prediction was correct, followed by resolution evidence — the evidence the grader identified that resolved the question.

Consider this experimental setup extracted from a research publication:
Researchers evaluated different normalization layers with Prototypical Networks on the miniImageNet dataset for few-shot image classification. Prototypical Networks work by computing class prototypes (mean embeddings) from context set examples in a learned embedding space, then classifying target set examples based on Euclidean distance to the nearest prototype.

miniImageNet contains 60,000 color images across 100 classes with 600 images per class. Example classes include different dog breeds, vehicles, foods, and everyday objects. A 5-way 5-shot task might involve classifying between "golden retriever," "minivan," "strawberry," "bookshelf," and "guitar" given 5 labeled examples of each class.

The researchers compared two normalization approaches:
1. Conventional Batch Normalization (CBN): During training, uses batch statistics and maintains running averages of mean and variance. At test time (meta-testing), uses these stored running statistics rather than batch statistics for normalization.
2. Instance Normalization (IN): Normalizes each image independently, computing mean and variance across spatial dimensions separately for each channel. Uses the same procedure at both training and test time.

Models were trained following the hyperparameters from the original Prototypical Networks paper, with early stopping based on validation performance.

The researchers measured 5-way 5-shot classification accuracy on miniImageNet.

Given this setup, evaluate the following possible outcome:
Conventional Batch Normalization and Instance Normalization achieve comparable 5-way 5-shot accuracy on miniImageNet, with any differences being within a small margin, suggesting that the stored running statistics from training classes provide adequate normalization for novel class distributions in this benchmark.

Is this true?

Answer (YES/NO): NO